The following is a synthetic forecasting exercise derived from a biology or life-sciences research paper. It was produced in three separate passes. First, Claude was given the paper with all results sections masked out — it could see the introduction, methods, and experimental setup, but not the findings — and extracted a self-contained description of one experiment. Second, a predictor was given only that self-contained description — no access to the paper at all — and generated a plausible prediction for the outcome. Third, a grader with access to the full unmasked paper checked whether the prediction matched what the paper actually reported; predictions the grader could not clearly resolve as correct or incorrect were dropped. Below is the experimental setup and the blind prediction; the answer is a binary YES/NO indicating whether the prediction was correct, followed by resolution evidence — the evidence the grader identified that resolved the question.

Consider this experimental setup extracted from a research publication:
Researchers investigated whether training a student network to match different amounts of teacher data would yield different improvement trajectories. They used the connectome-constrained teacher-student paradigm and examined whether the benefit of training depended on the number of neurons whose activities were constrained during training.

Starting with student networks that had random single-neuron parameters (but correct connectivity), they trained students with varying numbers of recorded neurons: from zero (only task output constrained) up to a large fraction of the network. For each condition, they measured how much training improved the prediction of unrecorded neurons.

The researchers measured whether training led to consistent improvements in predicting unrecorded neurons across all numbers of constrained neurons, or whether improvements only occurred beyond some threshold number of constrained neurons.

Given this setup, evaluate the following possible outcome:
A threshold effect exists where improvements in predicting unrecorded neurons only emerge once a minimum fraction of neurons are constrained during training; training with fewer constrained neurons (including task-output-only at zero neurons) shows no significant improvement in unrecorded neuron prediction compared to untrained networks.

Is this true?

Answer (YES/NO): YES